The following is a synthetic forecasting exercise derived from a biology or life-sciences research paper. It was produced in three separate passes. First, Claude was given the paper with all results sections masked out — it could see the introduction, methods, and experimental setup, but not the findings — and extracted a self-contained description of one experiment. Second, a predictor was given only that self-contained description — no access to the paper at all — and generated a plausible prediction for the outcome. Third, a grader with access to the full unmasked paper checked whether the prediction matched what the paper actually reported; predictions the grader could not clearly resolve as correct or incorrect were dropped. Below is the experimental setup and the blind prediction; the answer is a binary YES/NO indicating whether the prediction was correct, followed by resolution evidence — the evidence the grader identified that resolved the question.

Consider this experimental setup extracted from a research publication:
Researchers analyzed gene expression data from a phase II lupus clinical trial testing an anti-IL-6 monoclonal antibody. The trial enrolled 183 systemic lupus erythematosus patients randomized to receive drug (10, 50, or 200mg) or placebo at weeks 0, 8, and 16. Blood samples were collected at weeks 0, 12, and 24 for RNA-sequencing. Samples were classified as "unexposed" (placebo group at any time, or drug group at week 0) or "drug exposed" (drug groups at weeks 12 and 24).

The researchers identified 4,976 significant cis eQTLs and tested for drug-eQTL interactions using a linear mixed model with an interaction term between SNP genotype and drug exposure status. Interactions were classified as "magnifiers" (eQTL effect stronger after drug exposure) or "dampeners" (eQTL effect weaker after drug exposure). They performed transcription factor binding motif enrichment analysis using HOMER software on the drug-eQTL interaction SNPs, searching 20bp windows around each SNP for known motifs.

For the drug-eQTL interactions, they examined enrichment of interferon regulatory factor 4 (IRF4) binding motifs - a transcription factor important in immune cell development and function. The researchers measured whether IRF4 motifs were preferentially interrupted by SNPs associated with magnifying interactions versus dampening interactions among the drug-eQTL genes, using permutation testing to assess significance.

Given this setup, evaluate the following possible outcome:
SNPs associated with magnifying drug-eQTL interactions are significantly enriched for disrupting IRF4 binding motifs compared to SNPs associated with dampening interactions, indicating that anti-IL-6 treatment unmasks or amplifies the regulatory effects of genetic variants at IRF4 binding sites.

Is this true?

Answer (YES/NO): YES